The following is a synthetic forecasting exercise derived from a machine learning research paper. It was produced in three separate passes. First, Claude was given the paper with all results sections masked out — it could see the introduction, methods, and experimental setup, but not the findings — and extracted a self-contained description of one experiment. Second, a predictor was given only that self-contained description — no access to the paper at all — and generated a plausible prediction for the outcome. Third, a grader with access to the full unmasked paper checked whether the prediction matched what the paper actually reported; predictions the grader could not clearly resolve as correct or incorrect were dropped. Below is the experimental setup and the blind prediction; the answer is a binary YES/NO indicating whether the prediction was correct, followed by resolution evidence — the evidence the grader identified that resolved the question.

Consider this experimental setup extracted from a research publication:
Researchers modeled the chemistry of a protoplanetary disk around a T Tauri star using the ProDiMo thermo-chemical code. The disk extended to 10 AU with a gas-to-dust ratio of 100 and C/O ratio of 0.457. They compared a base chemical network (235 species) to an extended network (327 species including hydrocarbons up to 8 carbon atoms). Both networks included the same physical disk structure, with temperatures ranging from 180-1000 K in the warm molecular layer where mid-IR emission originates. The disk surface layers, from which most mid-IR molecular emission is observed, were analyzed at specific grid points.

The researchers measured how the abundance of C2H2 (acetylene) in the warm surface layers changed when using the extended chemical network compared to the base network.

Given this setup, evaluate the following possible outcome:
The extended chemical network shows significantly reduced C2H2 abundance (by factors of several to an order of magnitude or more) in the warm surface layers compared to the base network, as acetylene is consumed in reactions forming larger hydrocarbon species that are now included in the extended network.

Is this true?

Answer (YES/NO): NO